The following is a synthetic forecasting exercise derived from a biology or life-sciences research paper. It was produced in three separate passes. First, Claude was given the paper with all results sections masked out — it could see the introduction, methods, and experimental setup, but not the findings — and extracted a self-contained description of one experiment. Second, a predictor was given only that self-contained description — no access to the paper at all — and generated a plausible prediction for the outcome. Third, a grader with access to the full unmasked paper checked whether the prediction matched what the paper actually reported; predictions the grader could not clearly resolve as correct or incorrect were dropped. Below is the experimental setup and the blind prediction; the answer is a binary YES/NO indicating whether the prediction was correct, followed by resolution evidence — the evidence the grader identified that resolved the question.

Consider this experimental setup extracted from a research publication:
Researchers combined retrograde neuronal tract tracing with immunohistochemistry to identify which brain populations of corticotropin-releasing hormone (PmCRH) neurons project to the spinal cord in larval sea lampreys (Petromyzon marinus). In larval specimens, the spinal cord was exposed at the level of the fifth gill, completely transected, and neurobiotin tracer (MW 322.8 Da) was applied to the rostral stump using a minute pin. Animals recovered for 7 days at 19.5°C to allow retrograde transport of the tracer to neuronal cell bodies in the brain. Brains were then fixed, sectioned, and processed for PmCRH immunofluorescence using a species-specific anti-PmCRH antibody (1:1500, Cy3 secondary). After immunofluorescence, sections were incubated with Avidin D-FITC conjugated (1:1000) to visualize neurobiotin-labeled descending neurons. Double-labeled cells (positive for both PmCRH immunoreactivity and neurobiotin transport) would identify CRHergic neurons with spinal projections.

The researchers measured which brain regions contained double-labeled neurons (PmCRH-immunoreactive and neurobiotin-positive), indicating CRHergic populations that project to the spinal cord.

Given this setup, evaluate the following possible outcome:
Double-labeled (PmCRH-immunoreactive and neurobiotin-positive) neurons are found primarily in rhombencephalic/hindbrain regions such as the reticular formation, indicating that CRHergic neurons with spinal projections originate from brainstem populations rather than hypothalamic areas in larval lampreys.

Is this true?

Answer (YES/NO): YES